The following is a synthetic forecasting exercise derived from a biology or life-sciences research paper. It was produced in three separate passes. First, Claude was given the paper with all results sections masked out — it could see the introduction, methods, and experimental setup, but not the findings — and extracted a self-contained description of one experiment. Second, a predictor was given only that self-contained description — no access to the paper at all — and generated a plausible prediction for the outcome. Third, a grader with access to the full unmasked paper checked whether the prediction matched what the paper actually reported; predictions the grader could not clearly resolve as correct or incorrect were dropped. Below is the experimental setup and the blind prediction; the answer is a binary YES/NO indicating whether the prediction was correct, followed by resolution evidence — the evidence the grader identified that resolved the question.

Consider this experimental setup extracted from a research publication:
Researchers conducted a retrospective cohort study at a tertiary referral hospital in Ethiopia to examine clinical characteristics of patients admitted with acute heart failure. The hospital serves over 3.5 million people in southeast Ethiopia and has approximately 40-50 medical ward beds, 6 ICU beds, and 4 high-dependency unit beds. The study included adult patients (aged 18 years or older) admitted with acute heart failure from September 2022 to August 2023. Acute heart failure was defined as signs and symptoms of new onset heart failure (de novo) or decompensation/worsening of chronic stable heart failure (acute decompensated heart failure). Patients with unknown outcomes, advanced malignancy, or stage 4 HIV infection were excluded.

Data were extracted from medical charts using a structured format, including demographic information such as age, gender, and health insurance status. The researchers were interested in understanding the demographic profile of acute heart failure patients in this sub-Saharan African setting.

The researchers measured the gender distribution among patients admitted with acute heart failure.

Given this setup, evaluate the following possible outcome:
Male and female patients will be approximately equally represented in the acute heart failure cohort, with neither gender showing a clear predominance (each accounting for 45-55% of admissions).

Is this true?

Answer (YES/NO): YES